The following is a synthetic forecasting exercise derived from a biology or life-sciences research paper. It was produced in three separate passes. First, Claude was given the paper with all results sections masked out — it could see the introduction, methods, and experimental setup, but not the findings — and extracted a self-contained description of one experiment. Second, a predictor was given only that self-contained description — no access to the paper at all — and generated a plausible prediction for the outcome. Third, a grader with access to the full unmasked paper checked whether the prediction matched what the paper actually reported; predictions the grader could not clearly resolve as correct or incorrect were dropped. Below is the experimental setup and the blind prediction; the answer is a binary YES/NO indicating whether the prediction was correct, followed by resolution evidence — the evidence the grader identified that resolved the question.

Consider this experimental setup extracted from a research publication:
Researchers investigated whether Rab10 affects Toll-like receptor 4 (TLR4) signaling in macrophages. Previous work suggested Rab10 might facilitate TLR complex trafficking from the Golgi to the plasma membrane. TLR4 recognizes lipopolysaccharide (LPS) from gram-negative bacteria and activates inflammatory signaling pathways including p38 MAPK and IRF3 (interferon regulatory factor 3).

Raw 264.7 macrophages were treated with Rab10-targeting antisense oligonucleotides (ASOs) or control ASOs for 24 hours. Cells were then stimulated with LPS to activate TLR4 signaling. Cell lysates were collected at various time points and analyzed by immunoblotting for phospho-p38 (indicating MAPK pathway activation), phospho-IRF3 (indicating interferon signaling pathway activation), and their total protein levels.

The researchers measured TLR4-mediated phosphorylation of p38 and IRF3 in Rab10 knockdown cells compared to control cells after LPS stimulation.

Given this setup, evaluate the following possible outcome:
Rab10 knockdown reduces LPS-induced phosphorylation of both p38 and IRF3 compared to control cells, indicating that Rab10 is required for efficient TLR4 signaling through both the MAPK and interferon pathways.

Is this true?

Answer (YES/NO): NO